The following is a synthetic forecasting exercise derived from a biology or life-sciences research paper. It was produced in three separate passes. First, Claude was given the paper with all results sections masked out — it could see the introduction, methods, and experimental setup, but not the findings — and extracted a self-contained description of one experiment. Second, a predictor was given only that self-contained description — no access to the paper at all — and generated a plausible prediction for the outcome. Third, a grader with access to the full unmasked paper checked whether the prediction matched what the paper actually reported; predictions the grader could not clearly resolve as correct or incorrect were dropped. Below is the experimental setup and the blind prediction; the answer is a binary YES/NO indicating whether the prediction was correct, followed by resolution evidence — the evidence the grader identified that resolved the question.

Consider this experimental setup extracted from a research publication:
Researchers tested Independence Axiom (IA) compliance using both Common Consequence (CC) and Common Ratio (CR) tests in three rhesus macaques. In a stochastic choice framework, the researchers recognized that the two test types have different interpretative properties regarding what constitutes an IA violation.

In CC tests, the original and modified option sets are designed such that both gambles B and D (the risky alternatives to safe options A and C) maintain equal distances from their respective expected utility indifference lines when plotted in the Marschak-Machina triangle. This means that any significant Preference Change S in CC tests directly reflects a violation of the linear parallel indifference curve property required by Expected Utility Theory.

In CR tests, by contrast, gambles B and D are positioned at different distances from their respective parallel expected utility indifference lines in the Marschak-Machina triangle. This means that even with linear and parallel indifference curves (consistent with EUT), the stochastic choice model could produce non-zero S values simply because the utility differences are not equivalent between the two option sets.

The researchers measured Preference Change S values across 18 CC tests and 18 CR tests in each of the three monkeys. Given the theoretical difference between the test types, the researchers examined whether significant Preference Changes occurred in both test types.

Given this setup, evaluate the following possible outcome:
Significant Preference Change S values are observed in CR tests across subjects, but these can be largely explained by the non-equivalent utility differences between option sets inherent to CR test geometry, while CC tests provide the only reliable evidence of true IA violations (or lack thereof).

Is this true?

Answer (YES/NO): NO